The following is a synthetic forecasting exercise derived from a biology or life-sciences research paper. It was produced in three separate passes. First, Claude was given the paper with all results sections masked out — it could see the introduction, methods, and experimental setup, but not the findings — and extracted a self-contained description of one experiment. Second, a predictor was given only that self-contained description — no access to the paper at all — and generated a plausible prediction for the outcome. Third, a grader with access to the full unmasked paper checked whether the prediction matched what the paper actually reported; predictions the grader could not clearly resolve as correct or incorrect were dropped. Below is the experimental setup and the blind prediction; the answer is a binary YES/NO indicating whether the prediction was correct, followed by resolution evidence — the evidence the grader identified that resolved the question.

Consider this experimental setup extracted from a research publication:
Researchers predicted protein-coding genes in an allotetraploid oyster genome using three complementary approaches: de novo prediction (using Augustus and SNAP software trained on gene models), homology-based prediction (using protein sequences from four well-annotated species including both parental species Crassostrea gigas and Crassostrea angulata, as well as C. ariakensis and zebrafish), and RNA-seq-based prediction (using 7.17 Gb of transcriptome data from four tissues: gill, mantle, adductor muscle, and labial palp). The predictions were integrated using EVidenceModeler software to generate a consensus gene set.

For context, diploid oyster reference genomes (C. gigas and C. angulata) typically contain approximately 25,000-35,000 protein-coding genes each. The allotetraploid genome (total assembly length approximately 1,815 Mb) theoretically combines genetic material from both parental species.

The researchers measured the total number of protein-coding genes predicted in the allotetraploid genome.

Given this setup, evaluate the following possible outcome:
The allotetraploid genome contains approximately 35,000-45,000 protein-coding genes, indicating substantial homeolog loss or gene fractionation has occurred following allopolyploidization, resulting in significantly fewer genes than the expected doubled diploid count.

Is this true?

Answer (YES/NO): NO